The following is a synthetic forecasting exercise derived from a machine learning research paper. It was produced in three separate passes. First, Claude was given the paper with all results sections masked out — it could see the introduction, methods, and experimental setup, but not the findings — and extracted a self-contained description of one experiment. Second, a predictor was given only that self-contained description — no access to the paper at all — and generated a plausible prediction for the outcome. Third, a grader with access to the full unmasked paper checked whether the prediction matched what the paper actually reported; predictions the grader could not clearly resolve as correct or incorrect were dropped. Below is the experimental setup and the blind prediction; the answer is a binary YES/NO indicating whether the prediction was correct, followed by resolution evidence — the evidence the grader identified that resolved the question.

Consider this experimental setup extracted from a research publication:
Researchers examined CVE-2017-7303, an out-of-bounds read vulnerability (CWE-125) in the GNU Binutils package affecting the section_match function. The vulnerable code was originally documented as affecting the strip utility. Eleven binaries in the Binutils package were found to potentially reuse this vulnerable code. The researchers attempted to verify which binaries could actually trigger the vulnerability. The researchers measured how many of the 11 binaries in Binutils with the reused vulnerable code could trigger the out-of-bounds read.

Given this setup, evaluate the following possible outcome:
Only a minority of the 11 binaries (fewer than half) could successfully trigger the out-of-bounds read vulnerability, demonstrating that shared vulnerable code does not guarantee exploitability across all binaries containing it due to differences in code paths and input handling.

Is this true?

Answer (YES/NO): YES